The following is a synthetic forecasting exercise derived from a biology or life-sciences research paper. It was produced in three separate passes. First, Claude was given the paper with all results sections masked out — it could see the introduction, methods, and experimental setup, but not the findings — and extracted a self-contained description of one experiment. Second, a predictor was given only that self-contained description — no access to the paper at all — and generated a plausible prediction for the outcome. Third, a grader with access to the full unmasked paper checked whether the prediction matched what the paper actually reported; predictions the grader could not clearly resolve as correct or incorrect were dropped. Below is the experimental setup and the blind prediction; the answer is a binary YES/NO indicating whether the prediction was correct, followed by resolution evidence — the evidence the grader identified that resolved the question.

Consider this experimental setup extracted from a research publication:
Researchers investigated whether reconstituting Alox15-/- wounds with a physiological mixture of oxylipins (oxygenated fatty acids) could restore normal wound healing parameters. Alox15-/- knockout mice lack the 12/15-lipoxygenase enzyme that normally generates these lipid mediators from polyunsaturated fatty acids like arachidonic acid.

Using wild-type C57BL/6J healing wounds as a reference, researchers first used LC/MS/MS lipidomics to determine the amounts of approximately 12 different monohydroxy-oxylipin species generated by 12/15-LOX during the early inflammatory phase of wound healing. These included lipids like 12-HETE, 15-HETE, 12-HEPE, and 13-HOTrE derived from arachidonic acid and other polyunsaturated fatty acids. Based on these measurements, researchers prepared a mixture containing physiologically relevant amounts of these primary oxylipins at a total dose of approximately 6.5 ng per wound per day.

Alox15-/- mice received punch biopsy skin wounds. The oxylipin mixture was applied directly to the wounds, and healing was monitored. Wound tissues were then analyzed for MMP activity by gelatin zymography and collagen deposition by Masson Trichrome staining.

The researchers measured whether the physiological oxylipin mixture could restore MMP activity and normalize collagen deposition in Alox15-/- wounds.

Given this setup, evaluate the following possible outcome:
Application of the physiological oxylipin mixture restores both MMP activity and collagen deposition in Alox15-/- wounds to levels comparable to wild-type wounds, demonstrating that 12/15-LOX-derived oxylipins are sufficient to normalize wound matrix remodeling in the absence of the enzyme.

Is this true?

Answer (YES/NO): NO